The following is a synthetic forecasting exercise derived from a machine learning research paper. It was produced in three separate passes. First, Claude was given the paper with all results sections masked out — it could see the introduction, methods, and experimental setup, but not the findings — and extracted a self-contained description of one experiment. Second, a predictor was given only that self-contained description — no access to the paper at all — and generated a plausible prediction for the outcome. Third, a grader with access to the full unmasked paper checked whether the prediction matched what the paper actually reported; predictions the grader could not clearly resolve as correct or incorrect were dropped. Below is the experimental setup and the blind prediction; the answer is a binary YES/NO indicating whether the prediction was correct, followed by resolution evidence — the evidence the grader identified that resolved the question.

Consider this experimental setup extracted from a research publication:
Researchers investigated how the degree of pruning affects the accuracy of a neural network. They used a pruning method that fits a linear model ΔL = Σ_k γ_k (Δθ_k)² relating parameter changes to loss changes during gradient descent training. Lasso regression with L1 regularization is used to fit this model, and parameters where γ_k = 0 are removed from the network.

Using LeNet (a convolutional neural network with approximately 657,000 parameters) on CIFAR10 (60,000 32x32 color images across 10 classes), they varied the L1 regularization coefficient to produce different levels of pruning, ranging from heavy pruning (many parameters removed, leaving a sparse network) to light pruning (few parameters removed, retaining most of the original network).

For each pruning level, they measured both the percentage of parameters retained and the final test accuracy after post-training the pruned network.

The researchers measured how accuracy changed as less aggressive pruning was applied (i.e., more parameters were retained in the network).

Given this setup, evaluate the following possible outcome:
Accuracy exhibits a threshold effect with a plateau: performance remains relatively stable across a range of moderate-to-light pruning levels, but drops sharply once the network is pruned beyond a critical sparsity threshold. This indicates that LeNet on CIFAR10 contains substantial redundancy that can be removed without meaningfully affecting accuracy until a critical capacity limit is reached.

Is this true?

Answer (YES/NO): NO